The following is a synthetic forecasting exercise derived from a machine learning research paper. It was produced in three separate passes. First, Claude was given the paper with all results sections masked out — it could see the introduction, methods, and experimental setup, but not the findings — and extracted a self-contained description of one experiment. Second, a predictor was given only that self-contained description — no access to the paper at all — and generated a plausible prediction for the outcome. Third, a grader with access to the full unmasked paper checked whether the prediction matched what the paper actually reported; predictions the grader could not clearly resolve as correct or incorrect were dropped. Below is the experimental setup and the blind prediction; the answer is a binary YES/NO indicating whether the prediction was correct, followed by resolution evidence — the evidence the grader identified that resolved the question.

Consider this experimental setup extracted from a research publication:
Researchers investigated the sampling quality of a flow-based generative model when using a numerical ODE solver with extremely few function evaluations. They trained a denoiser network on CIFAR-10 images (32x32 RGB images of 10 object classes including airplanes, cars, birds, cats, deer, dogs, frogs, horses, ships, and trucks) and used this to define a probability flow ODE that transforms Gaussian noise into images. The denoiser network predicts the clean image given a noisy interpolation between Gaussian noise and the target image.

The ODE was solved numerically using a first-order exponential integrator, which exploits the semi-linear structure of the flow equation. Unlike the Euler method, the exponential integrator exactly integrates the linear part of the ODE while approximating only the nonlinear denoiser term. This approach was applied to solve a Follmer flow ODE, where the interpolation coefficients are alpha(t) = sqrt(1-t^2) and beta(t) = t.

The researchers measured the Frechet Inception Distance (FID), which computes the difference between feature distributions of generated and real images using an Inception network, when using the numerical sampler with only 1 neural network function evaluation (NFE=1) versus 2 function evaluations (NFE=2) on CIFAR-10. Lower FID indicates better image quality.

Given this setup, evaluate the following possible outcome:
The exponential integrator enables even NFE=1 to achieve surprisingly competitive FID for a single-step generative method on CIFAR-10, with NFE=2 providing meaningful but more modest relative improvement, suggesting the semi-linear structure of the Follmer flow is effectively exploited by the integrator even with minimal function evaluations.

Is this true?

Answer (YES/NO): NO